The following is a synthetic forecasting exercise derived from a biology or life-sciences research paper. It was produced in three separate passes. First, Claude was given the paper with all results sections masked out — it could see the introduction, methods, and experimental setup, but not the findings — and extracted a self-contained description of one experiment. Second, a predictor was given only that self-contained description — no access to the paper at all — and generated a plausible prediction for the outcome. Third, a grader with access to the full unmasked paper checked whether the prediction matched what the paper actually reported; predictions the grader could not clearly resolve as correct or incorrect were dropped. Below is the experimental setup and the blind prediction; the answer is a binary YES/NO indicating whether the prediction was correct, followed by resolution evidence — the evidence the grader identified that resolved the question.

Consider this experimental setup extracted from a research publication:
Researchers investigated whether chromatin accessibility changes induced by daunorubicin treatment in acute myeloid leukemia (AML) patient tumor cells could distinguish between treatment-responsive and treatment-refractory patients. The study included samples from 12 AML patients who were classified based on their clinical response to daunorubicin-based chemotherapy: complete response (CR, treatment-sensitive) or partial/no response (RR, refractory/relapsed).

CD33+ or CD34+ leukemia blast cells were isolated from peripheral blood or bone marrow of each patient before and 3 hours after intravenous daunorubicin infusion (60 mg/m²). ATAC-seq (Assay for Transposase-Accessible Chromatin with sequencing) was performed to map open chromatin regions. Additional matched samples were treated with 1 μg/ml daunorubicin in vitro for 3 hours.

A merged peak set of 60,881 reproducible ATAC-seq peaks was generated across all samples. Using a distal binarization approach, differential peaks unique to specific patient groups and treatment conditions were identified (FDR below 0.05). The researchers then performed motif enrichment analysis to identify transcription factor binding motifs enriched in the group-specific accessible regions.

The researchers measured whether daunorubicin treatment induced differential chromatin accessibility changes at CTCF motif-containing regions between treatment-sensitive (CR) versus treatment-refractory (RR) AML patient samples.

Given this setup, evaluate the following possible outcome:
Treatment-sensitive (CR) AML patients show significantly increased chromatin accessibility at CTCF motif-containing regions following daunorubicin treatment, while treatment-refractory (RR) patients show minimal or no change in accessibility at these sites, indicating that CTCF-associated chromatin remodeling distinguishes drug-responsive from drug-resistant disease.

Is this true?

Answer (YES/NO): NO